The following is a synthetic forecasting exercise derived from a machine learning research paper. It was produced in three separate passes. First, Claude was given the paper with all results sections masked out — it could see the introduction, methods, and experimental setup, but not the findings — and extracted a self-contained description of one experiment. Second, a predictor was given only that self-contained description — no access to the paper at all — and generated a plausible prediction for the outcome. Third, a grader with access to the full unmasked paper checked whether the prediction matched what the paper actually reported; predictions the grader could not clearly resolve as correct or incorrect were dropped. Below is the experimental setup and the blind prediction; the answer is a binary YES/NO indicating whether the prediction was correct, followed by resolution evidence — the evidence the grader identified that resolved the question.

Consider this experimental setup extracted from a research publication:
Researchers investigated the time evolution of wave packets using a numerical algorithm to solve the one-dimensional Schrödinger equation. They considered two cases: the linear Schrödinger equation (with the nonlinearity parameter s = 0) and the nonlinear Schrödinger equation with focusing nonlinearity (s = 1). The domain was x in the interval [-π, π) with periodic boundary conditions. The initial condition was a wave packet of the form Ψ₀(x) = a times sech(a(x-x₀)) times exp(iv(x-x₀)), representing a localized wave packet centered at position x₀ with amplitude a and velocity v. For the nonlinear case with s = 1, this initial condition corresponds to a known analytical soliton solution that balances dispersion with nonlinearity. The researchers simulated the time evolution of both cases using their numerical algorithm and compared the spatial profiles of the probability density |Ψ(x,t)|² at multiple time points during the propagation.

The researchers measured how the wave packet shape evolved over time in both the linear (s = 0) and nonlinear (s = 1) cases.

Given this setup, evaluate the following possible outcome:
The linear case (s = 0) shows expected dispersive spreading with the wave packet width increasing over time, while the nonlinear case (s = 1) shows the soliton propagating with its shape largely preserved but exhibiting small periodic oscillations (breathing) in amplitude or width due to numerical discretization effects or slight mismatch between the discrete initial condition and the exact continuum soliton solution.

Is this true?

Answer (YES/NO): NO